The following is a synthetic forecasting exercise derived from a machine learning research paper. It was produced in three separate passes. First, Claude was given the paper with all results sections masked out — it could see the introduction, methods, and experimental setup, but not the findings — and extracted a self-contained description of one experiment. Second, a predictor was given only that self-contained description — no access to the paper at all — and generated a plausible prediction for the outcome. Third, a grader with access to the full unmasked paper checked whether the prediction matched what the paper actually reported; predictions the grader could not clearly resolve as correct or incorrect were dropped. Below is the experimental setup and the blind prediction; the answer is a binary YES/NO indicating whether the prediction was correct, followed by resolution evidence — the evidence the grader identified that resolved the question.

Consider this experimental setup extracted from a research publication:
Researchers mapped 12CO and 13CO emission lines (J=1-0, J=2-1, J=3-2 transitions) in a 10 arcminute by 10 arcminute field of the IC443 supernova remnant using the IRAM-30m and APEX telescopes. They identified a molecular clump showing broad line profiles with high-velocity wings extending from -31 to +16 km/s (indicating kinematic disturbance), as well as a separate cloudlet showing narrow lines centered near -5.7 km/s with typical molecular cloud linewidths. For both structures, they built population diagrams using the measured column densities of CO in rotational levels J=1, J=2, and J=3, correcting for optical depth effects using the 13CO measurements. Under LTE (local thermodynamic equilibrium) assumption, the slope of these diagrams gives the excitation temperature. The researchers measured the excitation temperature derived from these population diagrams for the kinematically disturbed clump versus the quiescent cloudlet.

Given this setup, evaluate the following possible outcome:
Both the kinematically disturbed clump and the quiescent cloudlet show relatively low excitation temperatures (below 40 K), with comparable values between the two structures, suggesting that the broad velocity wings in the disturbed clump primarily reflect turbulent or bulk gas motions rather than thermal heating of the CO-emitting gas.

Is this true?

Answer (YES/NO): NO